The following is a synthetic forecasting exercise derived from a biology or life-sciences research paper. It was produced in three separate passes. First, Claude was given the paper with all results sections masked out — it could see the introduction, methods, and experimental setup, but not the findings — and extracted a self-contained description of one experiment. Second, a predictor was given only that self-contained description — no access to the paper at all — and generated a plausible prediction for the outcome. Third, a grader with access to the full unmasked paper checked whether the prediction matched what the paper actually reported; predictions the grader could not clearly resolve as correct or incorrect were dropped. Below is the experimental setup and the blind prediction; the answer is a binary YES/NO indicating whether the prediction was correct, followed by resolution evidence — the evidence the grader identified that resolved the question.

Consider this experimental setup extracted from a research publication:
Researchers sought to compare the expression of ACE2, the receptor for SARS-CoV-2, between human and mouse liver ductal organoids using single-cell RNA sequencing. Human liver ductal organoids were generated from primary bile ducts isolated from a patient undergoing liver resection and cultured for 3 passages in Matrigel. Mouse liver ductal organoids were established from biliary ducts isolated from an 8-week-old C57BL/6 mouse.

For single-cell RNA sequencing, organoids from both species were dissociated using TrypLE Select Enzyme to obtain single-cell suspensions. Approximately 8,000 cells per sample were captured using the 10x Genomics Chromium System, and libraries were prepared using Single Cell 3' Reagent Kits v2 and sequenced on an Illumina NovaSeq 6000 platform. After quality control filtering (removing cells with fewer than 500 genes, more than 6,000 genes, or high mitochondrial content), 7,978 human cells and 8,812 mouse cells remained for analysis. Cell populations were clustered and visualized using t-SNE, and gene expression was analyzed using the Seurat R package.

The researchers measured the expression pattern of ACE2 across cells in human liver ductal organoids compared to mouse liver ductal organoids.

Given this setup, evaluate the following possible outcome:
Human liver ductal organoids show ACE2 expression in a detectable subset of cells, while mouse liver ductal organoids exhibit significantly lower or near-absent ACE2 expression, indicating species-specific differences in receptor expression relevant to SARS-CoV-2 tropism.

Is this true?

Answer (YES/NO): YES